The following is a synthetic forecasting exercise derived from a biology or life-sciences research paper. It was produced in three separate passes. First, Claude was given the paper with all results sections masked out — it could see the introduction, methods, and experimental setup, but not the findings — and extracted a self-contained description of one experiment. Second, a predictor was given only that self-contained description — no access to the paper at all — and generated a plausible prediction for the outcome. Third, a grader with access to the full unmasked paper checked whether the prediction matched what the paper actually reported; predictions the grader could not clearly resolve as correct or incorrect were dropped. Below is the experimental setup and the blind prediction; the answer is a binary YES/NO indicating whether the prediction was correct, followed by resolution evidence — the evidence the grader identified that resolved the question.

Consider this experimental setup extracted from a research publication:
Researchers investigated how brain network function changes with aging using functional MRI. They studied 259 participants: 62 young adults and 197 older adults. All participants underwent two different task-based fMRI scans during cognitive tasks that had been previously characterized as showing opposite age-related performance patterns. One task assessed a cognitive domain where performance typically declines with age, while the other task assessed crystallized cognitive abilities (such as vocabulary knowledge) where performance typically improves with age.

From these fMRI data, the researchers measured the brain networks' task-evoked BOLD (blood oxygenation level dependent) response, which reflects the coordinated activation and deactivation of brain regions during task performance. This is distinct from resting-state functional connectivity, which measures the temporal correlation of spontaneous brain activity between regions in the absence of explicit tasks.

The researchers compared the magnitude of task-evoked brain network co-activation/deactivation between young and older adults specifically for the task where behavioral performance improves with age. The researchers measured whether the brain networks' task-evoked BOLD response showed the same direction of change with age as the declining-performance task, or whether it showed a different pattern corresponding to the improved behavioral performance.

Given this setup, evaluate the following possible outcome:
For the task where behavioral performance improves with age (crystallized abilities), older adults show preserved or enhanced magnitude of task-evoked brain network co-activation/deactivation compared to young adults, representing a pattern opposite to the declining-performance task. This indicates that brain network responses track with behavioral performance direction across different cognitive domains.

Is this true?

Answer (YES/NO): NO